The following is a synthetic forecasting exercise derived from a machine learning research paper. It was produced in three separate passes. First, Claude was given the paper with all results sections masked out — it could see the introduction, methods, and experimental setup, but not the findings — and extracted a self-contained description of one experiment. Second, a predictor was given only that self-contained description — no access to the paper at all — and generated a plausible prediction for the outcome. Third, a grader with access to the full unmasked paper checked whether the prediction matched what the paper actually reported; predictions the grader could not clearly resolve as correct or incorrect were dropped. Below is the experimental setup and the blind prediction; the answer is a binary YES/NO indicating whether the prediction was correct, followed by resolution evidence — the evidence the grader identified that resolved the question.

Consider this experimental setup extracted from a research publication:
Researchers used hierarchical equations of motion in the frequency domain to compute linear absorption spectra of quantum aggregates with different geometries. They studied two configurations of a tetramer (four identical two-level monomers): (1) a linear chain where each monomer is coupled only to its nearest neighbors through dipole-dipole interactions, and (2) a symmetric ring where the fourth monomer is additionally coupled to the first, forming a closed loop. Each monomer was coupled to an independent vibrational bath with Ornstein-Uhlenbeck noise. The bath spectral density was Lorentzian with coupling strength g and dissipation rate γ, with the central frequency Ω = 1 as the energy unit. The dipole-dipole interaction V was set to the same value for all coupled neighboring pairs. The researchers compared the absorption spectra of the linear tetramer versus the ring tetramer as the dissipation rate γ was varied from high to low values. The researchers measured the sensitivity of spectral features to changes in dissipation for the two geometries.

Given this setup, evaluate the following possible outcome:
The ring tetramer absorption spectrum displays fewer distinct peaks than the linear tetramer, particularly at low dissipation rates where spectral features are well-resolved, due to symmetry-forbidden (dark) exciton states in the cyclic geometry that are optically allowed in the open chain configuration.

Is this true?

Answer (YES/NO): YES